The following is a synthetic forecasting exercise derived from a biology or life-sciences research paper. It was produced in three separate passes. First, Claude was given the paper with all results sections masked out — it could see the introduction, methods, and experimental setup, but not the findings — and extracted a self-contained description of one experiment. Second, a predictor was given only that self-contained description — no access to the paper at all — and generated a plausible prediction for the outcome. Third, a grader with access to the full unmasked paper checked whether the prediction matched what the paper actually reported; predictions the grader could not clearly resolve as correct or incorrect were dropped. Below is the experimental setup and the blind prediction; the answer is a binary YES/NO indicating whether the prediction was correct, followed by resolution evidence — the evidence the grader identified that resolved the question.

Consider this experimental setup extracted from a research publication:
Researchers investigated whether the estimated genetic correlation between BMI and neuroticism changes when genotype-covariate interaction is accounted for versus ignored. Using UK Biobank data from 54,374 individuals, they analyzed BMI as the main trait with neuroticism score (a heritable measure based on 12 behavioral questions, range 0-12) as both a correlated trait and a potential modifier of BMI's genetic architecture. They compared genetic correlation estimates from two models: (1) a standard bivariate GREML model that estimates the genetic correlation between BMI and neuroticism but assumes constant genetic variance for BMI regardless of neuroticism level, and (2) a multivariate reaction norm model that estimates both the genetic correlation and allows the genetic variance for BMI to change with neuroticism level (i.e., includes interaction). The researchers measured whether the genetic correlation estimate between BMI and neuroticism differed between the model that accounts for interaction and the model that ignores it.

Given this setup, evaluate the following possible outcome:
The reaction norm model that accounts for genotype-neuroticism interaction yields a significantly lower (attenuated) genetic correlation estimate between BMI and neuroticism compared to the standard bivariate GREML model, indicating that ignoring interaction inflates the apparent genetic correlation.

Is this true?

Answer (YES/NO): NO